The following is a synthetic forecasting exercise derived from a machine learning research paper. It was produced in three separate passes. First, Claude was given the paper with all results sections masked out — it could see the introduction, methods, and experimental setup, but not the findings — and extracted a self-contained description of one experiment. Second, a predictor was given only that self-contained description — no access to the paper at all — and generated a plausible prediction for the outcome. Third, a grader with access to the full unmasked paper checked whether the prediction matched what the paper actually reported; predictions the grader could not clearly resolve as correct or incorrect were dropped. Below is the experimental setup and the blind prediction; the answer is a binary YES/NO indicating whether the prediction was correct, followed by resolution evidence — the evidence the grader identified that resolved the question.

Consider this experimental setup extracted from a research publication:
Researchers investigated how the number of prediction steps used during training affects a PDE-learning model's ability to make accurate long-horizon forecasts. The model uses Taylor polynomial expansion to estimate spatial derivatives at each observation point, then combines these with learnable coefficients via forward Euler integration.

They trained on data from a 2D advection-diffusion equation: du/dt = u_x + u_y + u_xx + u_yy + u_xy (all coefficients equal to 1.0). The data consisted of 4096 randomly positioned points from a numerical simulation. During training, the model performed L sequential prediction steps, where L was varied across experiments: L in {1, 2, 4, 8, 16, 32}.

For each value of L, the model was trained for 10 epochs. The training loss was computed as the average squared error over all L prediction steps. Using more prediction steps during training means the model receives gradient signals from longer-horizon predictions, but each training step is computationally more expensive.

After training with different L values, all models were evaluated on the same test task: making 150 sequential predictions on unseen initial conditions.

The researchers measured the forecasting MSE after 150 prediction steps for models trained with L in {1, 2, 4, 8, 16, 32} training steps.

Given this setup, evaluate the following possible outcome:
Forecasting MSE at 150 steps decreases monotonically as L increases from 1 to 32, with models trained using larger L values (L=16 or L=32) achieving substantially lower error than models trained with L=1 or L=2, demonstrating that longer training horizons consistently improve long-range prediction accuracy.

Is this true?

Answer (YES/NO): NO